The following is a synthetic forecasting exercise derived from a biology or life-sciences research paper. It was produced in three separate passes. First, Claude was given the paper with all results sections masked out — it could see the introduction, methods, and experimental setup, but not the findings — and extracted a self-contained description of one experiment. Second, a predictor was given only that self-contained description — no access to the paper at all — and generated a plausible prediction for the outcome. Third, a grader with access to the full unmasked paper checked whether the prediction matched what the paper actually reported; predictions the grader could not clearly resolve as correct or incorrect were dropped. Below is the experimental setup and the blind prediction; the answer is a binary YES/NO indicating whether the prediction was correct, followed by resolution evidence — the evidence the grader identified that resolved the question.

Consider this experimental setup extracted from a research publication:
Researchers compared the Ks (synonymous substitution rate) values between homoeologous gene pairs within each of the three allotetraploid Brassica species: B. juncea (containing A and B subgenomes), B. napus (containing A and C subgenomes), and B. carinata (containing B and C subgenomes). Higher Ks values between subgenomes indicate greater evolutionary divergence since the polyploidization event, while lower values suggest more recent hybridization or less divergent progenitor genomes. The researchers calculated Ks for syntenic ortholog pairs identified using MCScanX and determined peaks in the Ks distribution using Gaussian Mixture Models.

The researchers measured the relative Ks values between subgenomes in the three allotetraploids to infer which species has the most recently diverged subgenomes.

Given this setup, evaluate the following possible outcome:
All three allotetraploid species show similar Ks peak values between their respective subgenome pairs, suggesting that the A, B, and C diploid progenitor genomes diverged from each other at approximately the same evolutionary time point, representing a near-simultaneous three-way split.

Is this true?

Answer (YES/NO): NO